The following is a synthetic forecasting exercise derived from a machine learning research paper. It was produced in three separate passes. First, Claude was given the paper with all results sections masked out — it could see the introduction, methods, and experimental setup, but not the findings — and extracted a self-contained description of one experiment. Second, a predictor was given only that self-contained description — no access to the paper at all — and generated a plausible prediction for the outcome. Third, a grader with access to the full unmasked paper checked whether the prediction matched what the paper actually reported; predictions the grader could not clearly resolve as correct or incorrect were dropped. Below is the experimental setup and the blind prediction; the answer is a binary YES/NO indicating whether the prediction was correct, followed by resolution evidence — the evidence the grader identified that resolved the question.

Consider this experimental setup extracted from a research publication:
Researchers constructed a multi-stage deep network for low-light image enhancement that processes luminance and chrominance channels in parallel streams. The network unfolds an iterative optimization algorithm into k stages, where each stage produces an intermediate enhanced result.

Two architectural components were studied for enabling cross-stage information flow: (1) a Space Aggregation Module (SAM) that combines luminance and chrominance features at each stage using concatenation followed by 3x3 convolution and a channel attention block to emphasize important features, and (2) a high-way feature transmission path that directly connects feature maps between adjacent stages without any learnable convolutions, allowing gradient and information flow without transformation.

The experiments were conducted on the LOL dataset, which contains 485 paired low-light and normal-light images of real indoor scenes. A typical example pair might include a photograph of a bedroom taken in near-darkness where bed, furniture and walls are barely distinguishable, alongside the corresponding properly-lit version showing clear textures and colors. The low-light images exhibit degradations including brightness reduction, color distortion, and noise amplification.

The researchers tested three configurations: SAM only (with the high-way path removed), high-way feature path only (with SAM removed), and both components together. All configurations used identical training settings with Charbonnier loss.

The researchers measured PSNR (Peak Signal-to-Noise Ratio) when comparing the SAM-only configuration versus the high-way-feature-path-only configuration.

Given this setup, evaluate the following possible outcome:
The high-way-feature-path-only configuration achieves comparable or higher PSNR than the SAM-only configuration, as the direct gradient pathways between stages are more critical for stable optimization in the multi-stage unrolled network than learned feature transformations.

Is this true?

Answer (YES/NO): YES